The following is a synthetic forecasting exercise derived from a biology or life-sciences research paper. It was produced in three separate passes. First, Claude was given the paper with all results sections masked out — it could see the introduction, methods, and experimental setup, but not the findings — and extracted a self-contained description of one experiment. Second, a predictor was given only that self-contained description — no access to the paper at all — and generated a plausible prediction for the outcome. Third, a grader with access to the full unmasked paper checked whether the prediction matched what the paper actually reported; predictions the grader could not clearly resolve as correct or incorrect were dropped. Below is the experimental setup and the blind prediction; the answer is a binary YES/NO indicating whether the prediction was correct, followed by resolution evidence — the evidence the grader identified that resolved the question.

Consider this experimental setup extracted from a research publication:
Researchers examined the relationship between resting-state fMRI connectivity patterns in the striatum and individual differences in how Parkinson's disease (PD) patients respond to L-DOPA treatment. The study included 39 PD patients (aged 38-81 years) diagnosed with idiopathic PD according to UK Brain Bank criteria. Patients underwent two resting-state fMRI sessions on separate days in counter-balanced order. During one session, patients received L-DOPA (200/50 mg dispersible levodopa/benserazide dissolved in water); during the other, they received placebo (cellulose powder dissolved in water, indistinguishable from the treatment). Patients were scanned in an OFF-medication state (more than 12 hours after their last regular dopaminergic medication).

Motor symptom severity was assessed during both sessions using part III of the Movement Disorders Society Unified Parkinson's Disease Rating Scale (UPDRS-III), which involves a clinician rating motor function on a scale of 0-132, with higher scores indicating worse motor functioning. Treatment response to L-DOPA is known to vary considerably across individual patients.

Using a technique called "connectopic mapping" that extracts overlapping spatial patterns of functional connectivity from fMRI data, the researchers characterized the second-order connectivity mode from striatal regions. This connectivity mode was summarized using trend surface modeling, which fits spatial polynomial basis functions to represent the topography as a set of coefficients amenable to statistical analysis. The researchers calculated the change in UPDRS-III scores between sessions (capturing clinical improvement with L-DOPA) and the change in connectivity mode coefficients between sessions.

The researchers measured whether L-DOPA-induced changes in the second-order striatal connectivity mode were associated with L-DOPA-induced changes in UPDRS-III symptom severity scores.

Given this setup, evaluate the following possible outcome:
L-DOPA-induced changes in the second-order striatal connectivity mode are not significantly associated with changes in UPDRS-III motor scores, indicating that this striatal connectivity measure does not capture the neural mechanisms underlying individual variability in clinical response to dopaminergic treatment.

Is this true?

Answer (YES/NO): NO